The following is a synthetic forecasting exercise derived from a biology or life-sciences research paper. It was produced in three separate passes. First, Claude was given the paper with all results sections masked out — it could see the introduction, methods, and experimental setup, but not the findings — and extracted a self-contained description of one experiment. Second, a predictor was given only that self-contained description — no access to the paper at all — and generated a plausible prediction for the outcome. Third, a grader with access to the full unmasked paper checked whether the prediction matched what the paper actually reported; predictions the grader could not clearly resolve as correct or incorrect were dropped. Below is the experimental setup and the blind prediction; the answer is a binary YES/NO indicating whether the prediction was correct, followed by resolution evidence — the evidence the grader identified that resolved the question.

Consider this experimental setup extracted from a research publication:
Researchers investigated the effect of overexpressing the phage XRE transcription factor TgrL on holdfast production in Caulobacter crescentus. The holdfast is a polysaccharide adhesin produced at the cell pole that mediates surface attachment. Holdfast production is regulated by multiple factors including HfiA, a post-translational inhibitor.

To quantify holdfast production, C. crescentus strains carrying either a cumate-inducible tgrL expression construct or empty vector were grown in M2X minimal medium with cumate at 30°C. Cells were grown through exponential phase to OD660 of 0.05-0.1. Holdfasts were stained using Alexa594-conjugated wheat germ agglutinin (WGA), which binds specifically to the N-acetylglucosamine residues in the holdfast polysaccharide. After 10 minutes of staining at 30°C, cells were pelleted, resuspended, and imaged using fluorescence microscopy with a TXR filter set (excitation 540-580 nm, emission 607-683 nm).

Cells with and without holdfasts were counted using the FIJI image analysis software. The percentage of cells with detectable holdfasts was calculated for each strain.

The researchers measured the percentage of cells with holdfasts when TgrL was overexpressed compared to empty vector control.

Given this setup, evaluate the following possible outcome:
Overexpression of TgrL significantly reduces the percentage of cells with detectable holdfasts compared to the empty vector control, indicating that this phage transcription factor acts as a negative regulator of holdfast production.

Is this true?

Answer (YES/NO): NO